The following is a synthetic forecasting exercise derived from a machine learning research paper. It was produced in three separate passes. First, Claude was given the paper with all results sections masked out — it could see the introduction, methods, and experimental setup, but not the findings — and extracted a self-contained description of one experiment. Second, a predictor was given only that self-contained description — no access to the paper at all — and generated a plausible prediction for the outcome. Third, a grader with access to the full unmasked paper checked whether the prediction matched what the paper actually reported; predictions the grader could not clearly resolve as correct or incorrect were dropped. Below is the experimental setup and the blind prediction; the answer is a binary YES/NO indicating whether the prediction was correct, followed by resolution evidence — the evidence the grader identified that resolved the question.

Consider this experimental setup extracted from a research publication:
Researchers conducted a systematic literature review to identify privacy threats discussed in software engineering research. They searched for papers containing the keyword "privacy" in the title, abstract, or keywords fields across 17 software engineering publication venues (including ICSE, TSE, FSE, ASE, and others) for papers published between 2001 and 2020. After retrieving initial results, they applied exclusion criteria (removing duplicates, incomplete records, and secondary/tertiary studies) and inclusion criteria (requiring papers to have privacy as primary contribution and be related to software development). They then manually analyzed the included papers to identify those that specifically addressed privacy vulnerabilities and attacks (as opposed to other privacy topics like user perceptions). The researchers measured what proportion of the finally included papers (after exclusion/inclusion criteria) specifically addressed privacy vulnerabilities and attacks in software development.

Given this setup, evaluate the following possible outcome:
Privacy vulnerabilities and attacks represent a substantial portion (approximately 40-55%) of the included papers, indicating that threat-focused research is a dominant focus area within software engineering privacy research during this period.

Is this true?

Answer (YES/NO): YES